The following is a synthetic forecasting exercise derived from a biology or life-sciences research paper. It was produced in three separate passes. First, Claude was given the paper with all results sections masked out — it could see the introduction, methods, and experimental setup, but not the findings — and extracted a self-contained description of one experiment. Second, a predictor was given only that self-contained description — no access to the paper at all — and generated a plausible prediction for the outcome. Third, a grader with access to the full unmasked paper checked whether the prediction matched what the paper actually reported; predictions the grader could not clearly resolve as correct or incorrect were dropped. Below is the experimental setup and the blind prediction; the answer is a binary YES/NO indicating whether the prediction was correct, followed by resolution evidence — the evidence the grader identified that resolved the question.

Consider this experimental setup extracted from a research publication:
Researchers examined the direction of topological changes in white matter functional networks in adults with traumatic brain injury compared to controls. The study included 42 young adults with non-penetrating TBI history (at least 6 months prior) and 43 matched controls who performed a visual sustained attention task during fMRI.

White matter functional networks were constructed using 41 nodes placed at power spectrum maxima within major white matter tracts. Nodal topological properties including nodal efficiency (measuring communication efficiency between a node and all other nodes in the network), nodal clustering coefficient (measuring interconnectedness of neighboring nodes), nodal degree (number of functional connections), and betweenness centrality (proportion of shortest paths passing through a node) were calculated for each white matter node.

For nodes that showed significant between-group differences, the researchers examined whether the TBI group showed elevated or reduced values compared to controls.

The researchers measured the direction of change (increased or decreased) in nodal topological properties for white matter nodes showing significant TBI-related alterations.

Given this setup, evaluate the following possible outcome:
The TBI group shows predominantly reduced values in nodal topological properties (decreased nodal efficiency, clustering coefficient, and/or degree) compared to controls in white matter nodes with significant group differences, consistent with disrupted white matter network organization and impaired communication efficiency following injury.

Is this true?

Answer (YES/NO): NO